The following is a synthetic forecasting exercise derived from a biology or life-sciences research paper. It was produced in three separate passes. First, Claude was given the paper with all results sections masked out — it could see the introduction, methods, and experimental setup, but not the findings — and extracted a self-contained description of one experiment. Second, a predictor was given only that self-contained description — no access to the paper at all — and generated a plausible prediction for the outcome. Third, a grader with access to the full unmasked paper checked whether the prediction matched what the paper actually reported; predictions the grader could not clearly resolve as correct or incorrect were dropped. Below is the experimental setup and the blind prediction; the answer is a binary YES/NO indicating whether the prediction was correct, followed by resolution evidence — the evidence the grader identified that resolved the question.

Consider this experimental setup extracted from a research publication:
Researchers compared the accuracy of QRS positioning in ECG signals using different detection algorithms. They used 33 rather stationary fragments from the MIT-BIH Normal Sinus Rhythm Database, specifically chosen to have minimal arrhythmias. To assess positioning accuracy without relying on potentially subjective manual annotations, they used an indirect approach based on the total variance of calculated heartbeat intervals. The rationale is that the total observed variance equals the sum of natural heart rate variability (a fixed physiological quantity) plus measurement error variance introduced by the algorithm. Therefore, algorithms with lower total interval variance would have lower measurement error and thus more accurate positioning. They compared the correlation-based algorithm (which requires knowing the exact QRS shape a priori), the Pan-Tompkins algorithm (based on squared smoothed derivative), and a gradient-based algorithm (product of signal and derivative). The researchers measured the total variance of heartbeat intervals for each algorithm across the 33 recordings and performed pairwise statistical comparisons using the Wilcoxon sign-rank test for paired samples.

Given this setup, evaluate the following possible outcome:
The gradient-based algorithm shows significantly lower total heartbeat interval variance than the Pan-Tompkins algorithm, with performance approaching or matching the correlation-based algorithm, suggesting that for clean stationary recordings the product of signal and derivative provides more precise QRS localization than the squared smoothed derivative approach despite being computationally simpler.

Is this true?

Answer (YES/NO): NO